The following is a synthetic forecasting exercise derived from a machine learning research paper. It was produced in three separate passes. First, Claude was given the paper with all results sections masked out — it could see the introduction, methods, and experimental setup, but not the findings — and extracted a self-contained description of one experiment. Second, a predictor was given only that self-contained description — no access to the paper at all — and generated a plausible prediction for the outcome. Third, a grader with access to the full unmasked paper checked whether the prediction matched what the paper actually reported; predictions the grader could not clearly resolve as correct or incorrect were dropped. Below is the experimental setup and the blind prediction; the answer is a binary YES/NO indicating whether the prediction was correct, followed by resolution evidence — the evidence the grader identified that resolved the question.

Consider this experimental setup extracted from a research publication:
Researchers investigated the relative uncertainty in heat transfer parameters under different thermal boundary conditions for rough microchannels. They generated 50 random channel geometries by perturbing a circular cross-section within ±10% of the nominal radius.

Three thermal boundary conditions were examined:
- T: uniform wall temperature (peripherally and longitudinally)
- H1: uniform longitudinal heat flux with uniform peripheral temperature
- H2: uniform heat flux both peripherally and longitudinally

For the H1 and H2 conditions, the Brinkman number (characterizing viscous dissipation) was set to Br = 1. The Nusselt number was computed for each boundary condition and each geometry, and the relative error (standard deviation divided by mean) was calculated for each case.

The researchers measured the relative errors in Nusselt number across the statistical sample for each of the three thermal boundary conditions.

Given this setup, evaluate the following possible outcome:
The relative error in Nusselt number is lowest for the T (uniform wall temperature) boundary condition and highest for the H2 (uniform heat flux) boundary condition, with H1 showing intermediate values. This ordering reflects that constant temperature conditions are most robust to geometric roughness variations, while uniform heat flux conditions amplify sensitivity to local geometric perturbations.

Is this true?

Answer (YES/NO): NO